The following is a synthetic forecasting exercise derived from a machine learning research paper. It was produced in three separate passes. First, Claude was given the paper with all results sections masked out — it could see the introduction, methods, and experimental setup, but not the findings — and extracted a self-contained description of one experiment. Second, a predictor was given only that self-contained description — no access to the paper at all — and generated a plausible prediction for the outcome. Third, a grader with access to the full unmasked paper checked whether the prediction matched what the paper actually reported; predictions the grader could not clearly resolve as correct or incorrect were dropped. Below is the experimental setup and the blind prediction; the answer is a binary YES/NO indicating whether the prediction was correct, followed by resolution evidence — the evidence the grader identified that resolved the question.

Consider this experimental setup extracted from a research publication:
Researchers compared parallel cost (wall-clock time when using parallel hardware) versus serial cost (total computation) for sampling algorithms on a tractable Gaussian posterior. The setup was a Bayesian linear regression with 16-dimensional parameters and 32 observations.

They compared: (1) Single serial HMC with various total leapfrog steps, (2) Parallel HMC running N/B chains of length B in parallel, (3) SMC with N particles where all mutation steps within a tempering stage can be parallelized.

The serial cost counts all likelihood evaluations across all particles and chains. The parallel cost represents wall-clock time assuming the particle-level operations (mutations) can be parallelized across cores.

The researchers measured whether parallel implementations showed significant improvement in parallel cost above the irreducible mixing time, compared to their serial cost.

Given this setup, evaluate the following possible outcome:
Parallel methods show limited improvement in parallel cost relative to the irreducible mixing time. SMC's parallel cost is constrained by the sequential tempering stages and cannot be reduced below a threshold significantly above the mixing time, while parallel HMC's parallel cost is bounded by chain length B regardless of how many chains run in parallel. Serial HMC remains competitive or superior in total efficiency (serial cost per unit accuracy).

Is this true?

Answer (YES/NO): NO